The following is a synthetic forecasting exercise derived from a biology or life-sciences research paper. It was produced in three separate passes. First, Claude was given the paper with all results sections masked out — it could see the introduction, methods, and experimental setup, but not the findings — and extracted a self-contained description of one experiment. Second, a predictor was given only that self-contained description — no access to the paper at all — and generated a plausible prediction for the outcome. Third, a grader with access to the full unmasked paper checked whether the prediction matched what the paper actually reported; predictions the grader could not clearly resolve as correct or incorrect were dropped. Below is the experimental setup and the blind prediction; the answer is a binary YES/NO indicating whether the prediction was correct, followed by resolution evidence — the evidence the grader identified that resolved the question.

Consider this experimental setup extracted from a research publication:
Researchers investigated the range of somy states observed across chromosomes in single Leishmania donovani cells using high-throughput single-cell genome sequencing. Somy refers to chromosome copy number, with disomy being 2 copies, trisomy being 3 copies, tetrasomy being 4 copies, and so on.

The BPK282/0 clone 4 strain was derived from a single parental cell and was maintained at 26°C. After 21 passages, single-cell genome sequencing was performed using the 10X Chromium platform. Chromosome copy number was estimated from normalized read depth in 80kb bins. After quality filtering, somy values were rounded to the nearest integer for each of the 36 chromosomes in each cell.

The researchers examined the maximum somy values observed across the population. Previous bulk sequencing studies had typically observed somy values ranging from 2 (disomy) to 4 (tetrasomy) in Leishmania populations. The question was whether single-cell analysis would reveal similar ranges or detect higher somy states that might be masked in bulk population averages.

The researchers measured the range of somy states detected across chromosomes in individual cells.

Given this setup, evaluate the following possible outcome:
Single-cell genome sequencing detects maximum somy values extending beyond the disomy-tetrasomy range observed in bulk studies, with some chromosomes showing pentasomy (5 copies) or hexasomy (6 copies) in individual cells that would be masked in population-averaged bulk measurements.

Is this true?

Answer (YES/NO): YES